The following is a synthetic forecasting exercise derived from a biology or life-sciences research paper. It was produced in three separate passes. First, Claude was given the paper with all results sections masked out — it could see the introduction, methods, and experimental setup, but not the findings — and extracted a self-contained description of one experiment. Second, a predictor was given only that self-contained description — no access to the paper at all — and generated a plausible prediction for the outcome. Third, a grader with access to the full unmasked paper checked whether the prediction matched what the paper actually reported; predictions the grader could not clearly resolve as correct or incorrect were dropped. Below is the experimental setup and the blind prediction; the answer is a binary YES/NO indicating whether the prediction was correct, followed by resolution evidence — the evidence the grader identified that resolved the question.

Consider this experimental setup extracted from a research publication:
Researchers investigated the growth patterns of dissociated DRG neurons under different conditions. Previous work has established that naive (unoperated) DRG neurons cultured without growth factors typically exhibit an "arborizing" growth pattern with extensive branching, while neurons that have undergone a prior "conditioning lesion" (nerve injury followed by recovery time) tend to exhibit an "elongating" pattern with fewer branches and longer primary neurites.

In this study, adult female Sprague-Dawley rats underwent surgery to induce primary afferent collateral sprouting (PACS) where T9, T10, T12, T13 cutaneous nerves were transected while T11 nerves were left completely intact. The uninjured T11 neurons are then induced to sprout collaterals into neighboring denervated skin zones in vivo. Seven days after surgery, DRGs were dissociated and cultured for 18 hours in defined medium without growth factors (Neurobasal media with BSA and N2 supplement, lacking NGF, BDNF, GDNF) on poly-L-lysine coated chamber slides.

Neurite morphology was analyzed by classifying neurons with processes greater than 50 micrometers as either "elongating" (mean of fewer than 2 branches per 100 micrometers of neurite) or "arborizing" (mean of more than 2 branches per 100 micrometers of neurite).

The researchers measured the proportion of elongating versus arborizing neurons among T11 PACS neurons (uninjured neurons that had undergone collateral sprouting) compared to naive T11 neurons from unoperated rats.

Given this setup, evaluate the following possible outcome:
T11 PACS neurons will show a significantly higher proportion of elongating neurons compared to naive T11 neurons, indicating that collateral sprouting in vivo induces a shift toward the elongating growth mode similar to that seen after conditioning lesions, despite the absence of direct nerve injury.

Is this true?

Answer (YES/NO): YES